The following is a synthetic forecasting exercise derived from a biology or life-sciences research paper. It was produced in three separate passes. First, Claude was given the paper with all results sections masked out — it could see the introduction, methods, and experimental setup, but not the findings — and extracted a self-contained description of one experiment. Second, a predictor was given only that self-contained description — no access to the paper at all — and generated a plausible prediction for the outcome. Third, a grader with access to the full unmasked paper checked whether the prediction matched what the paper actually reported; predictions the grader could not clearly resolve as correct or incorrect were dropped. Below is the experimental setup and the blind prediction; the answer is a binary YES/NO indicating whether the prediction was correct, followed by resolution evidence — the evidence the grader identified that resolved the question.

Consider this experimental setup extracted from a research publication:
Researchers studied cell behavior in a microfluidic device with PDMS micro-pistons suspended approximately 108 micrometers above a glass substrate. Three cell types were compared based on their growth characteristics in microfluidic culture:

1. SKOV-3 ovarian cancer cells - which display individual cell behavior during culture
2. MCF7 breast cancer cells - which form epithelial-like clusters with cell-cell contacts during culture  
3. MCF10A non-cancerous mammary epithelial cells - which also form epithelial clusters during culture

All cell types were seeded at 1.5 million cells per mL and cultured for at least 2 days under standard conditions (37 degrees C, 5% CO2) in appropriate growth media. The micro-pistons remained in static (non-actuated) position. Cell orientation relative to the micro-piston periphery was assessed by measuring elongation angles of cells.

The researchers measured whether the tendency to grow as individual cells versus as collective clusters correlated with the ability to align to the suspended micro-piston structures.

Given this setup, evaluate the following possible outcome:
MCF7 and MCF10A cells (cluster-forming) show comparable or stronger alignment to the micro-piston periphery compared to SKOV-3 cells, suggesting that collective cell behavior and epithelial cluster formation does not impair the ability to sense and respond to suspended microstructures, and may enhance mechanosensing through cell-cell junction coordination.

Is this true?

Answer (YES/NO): NO